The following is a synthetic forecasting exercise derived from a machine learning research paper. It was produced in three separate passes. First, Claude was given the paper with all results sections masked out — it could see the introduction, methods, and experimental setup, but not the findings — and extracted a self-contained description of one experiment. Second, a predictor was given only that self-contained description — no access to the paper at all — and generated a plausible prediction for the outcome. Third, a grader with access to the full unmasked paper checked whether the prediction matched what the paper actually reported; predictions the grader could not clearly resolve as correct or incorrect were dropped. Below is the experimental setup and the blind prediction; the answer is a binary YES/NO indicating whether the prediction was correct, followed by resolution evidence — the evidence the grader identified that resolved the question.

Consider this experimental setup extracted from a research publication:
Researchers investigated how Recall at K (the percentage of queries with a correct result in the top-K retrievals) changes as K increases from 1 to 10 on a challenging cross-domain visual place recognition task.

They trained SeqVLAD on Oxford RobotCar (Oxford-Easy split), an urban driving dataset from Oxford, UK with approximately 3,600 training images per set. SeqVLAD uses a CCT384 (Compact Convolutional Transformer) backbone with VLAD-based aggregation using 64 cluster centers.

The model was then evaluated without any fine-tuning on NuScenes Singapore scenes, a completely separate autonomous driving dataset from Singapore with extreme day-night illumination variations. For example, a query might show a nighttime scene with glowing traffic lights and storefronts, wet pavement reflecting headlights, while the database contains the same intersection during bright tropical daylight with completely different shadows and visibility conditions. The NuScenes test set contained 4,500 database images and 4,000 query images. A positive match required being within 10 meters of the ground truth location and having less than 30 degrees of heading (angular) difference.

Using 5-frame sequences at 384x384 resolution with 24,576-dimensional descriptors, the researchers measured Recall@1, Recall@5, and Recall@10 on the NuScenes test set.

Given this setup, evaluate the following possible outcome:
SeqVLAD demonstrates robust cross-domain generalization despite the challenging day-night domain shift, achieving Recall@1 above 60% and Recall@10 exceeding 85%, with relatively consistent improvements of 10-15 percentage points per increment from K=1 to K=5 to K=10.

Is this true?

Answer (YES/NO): NO